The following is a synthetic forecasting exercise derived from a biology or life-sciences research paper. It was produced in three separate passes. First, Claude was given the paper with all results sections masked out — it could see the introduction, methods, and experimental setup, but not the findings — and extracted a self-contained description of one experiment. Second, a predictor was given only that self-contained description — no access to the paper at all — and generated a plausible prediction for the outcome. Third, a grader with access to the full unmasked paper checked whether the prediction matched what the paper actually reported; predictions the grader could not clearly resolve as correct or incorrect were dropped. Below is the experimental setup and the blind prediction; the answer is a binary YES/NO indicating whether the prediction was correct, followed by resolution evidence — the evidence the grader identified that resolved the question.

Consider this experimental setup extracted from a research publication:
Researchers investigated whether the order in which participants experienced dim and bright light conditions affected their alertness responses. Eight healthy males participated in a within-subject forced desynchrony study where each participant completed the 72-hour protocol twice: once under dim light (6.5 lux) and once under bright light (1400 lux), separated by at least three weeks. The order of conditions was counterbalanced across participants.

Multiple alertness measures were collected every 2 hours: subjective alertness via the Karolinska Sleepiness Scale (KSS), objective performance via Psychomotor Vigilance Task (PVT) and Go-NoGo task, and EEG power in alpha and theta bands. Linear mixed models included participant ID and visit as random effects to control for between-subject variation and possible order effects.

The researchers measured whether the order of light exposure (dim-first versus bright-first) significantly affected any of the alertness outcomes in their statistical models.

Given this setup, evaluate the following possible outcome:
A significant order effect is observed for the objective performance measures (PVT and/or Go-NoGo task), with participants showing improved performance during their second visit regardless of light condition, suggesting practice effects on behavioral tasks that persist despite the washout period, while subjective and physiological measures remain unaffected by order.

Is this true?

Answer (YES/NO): NO